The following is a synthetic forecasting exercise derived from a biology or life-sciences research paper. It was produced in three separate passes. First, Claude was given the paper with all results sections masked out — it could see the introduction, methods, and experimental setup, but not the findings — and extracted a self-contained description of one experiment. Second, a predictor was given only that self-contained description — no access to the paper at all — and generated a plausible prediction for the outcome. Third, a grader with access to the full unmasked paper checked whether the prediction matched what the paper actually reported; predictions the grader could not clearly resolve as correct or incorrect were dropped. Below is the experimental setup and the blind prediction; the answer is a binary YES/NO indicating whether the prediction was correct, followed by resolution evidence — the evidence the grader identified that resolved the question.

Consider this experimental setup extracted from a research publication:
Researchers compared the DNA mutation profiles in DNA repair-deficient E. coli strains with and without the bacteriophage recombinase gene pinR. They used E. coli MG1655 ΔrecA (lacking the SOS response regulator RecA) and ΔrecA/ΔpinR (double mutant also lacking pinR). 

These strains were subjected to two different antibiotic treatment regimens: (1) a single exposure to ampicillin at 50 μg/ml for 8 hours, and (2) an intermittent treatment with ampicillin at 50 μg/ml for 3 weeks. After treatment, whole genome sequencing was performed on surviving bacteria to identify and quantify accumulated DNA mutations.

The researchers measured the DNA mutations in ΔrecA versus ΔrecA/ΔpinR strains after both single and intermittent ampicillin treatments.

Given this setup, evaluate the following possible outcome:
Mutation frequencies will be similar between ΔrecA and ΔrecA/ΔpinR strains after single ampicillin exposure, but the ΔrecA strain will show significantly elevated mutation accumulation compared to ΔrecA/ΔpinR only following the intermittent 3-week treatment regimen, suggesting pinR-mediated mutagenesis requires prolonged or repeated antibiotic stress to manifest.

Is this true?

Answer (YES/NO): NO